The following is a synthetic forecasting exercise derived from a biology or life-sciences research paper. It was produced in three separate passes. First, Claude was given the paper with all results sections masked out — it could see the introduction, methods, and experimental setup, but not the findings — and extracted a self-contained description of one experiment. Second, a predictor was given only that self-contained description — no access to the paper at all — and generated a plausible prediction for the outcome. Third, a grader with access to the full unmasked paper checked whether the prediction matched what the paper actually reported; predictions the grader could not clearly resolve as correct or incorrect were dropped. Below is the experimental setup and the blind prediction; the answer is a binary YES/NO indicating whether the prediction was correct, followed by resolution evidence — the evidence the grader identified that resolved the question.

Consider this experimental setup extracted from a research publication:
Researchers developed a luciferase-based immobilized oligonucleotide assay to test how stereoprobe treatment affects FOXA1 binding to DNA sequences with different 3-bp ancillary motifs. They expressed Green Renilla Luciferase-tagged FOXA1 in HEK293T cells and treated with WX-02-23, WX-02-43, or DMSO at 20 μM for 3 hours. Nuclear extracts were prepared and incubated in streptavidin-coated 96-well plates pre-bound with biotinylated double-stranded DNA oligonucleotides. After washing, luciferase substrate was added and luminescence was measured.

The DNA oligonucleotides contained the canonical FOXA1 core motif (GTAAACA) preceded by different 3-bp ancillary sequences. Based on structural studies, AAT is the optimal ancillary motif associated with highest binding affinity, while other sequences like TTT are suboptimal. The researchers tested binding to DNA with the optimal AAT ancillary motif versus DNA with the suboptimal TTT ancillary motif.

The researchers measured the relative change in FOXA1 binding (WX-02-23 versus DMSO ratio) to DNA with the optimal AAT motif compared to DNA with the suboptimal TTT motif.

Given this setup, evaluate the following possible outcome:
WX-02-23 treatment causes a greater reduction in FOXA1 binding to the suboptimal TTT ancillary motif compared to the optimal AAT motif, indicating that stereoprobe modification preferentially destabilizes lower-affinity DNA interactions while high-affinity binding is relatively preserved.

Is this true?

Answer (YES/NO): NO